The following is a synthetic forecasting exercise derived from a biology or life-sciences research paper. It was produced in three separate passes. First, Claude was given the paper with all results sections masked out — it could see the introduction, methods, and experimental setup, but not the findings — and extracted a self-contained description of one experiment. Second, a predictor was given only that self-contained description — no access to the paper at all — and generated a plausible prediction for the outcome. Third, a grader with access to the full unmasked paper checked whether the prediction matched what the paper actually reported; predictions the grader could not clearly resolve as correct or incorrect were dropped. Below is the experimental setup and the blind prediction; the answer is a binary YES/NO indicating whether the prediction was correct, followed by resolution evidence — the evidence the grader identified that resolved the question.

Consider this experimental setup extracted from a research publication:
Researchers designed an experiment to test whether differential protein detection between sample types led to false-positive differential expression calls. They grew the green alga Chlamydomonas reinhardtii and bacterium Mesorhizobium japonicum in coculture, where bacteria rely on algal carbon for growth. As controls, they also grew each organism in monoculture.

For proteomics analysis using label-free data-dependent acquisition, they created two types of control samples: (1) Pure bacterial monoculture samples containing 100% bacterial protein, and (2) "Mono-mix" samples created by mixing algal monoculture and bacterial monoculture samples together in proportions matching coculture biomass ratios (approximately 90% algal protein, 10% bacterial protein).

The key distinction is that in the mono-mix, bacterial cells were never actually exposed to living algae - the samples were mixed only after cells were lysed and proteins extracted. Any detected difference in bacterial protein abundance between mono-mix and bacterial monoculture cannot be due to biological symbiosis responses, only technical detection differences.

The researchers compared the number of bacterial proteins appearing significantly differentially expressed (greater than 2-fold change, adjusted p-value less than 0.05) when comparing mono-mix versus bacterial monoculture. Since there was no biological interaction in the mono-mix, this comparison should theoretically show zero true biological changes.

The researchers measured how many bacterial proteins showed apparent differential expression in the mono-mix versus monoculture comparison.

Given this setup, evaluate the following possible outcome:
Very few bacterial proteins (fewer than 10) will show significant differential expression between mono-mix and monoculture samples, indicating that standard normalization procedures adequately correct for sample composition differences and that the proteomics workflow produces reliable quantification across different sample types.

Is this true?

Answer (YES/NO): NO